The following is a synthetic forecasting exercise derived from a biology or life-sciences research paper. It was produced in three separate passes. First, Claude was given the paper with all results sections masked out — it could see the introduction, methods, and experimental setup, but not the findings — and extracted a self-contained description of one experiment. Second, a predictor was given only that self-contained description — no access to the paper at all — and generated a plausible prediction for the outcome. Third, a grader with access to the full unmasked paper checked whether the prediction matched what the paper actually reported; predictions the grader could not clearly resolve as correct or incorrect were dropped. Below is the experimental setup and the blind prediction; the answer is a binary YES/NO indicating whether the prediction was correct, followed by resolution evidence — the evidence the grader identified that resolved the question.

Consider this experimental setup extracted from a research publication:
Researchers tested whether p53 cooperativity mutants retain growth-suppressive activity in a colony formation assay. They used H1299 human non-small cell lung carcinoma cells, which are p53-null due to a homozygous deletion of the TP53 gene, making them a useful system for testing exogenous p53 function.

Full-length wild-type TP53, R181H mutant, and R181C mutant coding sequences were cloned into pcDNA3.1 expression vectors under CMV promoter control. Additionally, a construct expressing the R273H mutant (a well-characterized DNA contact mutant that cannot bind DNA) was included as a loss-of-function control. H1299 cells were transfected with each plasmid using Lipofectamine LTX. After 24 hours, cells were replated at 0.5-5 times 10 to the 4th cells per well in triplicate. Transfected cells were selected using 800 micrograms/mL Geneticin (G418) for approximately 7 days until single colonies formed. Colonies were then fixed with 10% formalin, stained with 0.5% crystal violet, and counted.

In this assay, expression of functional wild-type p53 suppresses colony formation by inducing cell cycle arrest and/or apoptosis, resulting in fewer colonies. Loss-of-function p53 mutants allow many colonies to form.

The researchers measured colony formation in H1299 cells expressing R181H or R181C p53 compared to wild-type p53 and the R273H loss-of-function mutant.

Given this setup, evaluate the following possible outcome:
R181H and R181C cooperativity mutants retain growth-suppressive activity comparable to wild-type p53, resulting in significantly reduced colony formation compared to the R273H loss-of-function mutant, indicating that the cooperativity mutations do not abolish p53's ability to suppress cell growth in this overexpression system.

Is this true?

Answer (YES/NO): YES